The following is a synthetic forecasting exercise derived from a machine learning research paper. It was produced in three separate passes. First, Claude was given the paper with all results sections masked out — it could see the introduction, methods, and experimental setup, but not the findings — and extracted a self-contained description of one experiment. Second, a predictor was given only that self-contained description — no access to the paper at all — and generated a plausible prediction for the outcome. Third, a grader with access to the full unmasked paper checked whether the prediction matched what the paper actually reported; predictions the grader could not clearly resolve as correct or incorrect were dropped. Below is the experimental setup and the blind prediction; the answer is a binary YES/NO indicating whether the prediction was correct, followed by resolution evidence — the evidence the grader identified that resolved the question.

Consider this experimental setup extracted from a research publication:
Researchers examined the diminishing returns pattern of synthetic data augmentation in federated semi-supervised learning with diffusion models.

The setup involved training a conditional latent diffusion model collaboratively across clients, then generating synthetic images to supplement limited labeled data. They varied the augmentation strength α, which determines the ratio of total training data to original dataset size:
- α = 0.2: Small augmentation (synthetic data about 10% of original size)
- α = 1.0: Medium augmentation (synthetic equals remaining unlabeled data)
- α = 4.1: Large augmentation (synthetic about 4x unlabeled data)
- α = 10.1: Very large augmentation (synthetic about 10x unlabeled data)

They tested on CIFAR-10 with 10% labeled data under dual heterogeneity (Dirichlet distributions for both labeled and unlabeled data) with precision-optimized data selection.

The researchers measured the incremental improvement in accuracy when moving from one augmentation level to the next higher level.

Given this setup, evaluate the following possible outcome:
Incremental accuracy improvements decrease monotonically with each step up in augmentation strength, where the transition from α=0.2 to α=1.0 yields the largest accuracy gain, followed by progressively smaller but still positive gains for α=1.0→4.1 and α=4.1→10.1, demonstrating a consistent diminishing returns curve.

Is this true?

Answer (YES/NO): NO